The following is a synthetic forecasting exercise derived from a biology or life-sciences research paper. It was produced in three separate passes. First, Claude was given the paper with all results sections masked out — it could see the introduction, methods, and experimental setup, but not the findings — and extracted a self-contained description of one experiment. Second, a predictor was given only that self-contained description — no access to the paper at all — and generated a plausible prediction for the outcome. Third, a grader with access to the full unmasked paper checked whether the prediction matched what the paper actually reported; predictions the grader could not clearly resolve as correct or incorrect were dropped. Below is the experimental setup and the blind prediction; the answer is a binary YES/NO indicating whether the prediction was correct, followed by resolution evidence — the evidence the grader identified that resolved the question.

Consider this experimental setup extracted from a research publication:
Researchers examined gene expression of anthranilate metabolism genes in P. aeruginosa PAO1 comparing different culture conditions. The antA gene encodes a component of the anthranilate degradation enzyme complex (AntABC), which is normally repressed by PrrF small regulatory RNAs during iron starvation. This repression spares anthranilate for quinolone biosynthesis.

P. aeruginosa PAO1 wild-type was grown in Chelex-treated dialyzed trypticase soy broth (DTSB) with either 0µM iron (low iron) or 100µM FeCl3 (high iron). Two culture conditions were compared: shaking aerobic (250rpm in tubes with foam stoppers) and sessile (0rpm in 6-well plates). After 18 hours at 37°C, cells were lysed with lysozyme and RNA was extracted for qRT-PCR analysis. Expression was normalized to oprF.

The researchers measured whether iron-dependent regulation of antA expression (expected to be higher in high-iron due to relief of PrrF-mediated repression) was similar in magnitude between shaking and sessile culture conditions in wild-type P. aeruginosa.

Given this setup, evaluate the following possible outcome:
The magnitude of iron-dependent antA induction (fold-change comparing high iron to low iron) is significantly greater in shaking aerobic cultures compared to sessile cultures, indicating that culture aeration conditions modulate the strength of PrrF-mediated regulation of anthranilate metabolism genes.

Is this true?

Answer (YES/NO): NO